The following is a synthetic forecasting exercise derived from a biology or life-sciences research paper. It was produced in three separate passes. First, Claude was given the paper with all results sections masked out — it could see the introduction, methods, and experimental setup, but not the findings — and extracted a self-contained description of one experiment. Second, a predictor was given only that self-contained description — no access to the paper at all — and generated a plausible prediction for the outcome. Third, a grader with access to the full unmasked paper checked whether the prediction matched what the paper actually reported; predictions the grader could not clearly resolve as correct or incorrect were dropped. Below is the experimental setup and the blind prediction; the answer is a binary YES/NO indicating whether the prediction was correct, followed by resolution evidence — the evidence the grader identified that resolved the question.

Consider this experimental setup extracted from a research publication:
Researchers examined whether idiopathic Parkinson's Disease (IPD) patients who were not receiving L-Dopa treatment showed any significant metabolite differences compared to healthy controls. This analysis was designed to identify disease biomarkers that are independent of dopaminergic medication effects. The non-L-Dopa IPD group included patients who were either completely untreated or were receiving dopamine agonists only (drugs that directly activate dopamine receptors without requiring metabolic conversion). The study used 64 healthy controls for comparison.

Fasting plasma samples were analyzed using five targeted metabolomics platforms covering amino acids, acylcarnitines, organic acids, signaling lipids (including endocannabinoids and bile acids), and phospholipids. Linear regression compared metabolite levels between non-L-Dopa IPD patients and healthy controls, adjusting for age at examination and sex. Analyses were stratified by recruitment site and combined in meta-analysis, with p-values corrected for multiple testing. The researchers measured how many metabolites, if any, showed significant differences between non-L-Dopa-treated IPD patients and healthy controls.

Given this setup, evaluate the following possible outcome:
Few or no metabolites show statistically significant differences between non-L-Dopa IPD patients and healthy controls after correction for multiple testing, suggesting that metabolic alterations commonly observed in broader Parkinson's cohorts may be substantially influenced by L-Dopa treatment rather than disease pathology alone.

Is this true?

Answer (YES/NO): YES